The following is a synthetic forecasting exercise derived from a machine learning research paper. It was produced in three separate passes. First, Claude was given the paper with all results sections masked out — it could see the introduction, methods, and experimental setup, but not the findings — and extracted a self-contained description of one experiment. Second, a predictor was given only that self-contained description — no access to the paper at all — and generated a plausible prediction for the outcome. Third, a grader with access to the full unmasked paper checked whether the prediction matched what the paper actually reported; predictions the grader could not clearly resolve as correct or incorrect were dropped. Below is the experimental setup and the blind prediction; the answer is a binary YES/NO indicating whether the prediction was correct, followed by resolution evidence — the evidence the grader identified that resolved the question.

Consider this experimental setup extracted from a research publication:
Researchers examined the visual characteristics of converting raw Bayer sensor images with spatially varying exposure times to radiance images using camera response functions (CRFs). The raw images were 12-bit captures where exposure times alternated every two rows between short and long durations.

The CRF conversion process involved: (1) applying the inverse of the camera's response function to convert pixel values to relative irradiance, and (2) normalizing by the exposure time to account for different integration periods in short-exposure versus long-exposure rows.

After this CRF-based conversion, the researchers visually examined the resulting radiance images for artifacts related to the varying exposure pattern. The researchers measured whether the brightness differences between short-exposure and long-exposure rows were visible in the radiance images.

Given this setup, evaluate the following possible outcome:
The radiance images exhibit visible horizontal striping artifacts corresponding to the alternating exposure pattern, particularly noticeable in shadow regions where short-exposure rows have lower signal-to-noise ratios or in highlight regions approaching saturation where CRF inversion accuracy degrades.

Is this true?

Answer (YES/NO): YES